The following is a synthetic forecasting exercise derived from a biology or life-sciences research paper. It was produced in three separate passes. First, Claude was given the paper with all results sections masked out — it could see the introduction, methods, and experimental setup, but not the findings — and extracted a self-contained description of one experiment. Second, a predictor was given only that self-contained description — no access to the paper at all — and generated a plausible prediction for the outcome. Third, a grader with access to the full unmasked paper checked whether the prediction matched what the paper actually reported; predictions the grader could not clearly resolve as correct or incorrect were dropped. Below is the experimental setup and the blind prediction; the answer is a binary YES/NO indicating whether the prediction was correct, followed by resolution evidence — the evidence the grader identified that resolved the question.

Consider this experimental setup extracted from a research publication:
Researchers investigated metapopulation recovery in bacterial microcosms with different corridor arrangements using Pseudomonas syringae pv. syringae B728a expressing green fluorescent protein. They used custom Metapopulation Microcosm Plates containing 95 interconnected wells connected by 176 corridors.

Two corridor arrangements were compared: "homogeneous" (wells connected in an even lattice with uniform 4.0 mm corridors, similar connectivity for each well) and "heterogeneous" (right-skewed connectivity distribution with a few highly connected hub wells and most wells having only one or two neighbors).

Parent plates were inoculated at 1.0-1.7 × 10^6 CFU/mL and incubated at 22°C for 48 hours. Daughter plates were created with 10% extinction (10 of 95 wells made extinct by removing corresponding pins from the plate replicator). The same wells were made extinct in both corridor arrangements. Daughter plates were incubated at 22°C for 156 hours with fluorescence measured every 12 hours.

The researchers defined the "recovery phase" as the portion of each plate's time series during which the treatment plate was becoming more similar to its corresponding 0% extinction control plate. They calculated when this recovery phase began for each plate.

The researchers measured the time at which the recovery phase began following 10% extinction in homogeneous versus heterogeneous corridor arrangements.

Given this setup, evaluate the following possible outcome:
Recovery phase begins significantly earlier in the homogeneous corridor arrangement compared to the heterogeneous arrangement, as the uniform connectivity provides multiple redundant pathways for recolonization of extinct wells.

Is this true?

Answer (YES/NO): NO